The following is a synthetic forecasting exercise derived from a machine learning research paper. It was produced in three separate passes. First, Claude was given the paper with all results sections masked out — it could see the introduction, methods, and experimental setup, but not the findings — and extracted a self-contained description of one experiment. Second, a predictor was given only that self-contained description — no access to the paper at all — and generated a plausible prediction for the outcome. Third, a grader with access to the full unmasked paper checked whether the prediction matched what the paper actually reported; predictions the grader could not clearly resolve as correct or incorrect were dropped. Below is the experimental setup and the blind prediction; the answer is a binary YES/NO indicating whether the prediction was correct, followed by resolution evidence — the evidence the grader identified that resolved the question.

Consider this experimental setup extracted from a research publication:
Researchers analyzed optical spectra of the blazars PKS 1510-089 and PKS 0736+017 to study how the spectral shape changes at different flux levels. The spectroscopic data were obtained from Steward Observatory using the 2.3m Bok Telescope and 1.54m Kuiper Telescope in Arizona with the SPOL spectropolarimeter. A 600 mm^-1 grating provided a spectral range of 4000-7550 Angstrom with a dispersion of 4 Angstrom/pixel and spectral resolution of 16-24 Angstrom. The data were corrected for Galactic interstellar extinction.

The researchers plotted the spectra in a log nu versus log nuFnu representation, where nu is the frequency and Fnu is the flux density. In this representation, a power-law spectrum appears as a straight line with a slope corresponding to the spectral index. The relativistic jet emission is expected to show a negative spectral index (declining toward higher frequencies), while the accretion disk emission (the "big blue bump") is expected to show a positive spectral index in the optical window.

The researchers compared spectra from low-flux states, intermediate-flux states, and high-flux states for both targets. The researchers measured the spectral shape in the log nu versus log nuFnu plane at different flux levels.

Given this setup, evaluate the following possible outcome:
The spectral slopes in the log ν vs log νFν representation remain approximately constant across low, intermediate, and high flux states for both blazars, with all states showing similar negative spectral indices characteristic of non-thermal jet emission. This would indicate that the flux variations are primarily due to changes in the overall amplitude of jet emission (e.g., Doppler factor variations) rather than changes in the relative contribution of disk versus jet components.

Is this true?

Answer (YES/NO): NO